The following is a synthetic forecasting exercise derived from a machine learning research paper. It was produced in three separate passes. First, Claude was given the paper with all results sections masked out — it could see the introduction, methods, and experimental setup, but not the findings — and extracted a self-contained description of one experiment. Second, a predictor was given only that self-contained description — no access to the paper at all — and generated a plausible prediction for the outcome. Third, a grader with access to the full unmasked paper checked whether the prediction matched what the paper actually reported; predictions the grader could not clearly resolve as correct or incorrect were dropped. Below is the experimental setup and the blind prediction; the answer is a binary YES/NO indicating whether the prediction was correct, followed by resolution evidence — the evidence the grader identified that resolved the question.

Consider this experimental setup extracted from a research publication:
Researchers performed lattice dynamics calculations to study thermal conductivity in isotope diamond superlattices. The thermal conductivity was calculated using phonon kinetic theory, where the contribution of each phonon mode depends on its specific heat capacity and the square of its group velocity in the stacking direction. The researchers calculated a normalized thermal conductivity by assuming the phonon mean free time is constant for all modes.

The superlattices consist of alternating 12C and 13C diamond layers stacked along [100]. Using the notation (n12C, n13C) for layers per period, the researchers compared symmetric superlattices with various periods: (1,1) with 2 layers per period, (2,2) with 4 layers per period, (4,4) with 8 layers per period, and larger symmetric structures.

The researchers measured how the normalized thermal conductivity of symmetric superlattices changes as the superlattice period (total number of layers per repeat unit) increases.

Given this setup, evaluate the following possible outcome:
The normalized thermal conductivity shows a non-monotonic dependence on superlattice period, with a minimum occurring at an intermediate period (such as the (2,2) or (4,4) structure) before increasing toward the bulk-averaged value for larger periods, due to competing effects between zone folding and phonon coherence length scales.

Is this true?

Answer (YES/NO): NO